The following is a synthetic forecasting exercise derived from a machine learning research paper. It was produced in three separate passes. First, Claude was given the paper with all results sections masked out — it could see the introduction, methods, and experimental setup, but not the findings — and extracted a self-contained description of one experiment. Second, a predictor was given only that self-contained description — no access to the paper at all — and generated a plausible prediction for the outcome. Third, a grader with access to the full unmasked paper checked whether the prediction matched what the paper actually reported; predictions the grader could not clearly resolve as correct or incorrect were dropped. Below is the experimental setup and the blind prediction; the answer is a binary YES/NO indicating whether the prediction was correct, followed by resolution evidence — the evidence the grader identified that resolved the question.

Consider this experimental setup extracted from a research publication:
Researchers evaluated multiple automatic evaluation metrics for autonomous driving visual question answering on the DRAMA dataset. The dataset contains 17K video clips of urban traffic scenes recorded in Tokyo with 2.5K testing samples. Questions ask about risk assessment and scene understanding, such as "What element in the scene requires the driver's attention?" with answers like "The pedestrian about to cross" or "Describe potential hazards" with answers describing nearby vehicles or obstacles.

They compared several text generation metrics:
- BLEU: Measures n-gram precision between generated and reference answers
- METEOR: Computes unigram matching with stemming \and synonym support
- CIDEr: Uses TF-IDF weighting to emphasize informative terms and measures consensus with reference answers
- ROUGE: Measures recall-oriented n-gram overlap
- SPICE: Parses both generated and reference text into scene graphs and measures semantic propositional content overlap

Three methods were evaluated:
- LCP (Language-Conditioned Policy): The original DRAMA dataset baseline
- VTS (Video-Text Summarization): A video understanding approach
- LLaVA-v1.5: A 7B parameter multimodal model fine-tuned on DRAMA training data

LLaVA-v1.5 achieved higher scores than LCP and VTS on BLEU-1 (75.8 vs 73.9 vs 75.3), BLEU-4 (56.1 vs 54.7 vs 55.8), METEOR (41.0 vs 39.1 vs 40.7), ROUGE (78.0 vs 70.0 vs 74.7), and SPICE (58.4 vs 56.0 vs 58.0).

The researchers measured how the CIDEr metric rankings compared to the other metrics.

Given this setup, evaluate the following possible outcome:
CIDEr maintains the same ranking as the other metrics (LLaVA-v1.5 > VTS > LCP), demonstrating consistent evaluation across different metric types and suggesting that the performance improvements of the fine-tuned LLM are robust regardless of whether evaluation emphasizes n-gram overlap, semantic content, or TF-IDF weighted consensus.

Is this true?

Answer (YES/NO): NO